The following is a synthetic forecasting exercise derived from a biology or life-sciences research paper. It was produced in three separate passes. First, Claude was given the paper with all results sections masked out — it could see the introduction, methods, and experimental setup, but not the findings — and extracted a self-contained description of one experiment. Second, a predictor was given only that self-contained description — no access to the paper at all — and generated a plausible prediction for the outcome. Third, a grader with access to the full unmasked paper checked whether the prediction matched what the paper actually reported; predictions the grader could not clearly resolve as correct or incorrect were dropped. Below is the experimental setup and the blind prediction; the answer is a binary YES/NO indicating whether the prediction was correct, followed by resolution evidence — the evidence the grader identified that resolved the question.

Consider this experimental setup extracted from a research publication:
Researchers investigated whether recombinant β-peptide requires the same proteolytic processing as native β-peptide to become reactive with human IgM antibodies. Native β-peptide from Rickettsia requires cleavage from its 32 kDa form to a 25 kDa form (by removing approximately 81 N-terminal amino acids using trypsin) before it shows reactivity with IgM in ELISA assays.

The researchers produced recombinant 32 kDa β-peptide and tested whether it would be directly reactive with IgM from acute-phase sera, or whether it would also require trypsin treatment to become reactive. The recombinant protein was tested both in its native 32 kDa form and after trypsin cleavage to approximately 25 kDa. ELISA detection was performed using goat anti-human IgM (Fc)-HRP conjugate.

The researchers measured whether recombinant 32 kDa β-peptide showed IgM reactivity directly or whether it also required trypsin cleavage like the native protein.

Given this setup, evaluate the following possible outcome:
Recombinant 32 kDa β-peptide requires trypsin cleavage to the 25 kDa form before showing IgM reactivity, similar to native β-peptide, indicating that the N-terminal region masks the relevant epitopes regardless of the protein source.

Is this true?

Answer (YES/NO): YES